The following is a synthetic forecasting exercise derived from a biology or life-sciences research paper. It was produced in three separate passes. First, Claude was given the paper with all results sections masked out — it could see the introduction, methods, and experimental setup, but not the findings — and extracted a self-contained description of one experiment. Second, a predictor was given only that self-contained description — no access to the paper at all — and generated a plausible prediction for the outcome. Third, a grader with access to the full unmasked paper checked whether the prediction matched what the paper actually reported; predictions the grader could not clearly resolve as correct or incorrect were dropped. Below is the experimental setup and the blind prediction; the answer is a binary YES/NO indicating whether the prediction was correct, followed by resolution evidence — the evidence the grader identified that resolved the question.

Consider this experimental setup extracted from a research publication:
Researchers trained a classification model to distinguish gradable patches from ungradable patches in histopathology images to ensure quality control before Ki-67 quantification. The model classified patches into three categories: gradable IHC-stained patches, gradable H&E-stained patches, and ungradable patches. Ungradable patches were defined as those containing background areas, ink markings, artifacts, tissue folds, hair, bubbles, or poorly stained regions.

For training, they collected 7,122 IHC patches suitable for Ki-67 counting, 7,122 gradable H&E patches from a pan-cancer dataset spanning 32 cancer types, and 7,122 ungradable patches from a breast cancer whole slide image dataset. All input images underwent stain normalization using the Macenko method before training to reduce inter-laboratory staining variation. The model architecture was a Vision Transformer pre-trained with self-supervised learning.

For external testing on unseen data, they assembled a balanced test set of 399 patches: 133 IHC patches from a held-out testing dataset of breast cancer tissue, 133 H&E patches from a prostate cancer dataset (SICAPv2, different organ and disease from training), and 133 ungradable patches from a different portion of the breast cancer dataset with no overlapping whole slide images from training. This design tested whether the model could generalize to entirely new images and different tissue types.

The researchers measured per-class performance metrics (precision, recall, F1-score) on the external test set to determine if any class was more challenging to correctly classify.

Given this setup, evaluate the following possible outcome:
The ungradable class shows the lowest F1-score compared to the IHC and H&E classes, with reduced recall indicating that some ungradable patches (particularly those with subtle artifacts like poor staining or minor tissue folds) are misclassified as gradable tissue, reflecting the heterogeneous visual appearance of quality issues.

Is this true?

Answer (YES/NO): NO